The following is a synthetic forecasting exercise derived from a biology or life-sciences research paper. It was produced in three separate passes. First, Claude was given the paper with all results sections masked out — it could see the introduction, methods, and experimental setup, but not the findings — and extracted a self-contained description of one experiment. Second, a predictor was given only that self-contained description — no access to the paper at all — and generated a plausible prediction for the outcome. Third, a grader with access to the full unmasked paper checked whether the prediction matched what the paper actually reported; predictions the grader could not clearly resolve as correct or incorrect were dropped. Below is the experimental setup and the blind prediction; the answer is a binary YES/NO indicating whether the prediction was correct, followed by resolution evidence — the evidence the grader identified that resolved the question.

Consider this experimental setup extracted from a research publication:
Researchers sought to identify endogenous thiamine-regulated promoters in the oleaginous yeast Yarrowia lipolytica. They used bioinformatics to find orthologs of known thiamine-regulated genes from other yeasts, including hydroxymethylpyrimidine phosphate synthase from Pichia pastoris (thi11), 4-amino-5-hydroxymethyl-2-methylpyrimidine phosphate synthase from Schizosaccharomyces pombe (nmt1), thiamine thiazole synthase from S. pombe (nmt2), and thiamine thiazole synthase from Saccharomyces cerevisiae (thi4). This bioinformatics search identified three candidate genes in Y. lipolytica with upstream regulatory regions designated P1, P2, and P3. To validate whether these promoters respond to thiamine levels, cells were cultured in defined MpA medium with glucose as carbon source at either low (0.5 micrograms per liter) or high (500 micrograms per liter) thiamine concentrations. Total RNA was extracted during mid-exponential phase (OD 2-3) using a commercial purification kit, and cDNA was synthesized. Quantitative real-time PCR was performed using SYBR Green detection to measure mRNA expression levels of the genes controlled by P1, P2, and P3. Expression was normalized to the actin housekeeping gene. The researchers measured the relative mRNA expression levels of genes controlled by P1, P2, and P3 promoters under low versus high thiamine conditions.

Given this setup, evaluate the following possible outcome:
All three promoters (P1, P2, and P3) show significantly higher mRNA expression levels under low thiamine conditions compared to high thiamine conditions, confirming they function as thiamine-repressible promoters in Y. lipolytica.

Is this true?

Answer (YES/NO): NO